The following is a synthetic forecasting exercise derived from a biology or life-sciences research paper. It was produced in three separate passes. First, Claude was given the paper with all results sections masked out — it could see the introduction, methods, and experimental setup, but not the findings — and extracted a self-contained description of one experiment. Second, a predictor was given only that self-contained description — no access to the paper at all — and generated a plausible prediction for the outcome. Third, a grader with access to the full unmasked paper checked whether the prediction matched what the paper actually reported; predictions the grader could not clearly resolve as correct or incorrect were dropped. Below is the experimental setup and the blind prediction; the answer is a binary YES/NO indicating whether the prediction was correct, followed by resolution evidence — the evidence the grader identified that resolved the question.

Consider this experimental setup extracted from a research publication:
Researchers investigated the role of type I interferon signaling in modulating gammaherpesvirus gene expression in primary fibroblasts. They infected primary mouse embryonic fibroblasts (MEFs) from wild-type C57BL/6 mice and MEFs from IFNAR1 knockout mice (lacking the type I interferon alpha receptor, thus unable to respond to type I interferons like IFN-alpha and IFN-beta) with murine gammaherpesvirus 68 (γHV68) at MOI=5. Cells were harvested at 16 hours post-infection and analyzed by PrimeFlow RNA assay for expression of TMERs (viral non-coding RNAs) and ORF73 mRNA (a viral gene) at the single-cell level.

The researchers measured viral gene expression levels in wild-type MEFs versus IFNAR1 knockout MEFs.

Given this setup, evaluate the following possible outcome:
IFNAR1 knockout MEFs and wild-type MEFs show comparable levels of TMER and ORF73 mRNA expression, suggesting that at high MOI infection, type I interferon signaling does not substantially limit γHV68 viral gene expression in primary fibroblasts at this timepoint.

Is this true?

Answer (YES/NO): YES